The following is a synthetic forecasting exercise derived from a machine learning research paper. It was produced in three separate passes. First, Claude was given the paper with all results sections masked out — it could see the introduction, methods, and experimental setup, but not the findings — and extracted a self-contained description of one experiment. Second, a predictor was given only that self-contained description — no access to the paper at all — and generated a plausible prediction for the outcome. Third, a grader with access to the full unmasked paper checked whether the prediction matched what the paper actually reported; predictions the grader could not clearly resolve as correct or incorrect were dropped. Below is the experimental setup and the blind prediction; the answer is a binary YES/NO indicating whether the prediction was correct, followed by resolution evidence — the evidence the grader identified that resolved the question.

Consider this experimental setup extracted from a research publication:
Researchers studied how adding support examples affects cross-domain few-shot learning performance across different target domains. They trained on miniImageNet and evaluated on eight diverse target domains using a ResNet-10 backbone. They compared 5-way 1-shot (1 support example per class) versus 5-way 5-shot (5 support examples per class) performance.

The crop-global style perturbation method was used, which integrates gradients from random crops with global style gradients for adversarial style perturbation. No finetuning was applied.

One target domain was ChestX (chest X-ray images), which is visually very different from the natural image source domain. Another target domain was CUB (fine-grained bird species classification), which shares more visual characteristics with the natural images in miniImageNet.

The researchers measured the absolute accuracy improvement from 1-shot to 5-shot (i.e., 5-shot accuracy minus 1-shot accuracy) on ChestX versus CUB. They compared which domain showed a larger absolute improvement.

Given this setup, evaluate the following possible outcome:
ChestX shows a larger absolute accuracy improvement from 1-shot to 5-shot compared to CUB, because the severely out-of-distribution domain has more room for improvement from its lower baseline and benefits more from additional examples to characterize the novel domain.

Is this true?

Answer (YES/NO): NO